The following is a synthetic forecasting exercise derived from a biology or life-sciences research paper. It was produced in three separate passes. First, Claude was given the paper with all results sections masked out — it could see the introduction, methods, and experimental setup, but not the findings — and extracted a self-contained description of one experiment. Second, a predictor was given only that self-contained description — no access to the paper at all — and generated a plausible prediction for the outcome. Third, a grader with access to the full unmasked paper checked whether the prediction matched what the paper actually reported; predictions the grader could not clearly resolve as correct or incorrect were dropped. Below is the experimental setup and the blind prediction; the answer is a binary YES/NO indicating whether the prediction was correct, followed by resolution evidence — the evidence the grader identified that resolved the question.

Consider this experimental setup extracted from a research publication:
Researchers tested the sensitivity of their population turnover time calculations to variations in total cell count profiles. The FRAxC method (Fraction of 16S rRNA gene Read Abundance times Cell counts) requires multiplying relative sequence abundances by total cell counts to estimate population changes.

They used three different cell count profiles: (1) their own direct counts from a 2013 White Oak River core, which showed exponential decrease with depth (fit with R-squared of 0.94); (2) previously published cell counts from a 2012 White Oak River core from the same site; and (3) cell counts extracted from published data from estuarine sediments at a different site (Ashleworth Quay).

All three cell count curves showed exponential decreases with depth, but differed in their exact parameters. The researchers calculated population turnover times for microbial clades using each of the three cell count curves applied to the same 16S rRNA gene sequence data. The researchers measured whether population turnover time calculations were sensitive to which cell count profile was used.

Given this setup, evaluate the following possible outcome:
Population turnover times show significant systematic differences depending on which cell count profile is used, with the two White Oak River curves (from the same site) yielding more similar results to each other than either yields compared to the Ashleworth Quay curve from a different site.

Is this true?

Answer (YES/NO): NO